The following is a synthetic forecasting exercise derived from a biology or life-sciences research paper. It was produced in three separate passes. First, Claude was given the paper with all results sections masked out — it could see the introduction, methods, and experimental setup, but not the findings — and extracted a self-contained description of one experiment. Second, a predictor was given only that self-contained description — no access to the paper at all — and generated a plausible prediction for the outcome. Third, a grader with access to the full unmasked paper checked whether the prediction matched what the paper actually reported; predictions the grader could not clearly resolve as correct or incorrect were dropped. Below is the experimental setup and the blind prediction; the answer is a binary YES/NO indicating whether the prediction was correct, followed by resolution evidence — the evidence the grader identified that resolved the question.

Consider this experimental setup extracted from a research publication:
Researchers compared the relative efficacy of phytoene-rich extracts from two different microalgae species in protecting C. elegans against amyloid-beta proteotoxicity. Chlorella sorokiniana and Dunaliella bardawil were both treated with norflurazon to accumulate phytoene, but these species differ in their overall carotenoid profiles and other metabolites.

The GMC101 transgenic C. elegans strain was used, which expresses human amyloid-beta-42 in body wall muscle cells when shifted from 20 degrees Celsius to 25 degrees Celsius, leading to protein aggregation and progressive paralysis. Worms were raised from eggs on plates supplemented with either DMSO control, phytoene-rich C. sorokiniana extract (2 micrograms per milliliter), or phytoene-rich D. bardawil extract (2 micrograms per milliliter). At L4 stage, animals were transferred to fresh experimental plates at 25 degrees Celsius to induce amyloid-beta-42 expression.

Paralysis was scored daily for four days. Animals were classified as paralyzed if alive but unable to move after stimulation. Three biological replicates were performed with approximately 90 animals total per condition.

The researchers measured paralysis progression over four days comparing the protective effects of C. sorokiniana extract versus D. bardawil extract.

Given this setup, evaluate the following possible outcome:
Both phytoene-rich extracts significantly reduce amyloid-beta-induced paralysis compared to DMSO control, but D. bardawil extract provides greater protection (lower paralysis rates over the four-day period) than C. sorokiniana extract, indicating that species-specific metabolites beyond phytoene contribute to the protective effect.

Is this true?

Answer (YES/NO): NO